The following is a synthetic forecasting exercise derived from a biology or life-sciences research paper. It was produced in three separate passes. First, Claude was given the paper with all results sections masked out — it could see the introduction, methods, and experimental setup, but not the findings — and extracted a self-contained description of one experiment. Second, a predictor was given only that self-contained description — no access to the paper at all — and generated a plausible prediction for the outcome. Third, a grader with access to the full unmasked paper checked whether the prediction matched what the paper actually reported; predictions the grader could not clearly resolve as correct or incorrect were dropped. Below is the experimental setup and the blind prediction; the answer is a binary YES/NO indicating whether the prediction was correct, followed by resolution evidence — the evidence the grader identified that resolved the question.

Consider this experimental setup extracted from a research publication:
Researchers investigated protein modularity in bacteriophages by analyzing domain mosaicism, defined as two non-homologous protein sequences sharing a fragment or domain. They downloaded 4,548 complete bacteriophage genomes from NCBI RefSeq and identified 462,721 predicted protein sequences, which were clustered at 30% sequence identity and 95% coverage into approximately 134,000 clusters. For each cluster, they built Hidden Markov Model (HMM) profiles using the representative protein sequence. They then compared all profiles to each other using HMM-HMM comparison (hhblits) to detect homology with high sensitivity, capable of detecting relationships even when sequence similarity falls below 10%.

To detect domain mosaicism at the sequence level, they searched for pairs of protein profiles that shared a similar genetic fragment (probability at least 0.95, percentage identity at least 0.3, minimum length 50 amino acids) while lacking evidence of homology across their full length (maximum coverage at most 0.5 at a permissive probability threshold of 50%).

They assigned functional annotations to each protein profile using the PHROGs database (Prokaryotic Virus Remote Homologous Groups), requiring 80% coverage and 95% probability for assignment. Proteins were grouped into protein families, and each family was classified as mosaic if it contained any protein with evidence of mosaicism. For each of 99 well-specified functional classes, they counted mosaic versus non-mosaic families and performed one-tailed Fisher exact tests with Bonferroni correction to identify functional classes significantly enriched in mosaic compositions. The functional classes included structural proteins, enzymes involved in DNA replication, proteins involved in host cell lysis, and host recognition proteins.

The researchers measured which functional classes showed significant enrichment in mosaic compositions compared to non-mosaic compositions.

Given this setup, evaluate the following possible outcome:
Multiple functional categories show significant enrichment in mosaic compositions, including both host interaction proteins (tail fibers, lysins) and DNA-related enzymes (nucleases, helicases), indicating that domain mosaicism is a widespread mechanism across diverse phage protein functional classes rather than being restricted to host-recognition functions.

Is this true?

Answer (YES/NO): YES